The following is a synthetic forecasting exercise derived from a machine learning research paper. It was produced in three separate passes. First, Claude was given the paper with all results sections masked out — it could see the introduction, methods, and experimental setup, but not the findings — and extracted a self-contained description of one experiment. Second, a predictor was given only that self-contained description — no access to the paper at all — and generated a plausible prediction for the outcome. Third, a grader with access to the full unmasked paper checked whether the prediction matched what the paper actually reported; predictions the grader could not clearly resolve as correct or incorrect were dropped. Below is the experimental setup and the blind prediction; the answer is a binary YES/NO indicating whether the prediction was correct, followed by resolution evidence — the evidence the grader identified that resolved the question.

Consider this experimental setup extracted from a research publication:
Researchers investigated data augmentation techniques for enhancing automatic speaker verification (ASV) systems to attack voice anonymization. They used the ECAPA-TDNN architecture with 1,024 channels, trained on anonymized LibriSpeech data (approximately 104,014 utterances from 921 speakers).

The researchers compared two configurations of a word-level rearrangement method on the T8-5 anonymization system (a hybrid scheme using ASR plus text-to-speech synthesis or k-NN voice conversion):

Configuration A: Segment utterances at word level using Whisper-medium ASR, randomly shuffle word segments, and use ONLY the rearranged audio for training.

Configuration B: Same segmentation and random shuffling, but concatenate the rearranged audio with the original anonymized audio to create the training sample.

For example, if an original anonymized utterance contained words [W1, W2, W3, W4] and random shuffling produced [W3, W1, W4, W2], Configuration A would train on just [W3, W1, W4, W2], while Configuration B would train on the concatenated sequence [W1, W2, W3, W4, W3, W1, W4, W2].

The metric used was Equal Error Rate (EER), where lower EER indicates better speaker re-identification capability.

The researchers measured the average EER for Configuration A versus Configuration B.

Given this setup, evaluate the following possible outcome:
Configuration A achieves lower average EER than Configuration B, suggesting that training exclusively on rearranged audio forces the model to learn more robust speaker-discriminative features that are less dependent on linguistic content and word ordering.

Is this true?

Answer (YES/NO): NO